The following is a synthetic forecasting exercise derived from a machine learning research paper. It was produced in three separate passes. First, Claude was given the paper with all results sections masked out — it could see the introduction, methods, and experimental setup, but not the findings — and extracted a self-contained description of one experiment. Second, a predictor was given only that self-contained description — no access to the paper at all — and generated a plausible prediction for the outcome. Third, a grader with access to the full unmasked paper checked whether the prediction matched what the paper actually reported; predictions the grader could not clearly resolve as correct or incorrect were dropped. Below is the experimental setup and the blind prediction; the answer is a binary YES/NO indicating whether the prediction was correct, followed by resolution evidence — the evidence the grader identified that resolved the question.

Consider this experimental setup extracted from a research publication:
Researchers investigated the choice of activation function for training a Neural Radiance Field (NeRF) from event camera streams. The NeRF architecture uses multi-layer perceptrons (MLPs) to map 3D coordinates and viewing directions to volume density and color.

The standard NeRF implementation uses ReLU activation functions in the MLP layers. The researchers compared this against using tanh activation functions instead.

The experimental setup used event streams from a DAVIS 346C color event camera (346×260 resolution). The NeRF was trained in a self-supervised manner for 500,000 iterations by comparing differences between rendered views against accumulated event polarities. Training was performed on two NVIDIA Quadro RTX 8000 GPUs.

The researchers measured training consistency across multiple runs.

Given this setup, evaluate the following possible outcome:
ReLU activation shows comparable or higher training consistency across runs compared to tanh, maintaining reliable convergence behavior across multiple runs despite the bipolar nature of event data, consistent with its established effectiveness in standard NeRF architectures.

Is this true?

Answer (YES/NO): NO